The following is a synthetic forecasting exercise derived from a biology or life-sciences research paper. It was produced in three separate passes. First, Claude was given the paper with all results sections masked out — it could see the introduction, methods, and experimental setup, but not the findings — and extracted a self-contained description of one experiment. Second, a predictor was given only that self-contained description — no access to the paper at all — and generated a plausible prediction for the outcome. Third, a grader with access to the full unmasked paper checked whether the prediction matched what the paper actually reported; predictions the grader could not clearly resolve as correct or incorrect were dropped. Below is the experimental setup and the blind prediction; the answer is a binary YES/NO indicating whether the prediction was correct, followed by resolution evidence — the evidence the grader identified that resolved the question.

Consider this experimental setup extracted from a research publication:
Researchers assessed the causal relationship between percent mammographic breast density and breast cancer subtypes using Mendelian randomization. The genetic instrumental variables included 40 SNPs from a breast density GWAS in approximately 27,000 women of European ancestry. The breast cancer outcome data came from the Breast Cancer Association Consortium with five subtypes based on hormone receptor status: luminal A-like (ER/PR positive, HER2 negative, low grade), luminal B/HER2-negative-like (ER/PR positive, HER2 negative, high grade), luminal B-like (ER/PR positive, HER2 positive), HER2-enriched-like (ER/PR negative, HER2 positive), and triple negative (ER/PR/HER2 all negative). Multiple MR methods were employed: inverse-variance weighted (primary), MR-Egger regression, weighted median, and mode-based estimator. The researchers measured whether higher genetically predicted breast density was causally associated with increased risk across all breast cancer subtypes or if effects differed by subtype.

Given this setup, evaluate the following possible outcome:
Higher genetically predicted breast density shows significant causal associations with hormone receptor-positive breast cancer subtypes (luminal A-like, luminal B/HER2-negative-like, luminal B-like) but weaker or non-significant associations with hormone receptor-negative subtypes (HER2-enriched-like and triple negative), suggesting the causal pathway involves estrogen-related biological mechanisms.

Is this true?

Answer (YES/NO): NO